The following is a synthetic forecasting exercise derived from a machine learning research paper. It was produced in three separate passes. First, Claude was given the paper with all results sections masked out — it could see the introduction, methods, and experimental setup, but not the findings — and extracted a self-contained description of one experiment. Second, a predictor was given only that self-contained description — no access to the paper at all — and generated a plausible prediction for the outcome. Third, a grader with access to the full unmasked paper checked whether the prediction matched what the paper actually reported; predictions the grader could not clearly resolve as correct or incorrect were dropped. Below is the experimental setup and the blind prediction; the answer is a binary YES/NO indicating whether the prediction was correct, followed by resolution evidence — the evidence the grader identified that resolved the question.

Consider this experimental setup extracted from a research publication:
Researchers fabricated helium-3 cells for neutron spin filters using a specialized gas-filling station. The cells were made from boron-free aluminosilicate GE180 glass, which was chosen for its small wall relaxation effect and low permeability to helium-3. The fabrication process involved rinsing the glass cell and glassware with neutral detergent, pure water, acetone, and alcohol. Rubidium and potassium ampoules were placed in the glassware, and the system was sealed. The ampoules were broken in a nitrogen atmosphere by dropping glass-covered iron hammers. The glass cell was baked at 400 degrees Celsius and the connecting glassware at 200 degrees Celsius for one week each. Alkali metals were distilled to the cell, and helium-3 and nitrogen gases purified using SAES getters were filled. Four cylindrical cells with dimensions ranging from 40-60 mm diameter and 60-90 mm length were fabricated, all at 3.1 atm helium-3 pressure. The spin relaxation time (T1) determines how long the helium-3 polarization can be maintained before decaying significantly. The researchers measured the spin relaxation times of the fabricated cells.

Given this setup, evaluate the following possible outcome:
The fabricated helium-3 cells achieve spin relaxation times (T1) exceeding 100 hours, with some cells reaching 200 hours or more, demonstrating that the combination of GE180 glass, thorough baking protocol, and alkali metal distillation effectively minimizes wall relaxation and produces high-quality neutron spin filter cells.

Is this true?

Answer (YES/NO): YES